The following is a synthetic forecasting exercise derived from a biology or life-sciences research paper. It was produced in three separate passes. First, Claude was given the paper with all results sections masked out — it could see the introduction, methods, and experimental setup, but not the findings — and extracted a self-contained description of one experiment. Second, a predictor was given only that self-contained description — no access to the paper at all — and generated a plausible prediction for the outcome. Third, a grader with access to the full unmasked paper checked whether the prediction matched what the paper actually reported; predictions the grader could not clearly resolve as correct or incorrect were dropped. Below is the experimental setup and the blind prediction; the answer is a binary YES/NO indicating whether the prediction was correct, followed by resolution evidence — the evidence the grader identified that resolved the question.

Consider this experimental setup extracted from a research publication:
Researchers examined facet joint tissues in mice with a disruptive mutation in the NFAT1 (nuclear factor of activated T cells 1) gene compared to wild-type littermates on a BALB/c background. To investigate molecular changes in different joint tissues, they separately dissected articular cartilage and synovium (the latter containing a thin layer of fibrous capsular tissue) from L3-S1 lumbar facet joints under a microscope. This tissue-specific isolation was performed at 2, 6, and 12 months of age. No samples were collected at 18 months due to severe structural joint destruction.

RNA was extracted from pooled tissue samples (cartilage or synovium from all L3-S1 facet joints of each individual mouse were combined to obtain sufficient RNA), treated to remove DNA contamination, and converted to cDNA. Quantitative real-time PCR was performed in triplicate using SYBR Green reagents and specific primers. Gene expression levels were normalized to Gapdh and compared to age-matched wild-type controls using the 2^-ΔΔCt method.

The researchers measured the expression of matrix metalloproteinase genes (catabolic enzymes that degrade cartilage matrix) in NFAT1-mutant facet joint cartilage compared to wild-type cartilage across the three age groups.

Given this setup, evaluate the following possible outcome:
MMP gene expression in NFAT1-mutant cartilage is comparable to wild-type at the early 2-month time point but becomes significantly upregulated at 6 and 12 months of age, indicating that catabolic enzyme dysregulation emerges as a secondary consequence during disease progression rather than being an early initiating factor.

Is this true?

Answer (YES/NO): YES